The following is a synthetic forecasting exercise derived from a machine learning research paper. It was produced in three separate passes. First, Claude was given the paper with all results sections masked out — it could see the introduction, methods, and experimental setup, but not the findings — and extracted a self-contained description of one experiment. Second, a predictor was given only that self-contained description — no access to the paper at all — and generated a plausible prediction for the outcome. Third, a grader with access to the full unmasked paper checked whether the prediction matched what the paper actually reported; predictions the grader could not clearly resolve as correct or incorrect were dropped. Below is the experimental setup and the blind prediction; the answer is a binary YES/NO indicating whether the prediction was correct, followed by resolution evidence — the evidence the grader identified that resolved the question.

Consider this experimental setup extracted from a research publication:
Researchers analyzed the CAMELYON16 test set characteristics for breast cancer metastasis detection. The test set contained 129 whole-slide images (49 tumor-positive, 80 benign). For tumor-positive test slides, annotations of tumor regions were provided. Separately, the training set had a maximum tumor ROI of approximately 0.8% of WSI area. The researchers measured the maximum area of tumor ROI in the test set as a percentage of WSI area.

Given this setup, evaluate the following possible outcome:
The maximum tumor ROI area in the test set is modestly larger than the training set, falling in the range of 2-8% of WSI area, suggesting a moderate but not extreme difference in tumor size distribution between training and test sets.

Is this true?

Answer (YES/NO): YES